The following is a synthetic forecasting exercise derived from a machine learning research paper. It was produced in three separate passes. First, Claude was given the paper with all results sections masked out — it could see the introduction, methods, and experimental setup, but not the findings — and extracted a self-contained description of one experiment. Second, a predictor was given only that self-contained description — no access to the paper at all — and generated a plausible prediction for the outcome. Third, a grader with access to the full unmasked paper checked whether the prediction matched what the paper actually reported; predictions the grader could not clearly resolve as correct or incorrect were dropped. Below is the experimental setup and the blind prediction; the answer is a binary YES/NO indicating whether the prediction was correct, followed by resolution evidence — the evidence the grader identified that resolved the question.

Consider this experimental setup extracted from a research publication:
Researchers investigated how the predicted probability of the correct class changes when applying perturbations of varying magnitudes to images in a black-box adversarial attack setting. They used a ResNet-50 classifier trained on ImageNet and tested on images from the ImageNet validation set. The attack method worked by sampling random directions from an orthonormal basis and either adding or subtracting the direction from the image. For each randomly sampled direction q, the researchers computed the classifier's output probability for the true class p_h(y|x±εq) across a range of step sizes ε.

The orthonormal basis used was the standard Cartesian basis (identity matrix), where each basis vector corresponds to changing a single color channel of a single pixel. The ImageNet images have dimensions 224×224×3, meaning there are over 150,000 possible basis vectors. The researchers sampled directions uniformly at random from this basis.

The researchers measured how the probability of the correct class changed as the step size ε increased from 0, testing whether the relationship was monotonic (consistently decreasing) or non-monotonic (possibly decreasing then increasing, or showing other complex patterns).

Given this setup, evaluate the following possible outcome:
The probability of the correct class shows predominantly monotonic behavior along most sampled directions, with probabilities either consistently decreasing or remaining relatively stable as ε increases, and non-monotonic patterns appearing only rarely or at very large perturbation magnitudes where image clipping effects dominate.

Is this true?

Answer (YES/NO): YES